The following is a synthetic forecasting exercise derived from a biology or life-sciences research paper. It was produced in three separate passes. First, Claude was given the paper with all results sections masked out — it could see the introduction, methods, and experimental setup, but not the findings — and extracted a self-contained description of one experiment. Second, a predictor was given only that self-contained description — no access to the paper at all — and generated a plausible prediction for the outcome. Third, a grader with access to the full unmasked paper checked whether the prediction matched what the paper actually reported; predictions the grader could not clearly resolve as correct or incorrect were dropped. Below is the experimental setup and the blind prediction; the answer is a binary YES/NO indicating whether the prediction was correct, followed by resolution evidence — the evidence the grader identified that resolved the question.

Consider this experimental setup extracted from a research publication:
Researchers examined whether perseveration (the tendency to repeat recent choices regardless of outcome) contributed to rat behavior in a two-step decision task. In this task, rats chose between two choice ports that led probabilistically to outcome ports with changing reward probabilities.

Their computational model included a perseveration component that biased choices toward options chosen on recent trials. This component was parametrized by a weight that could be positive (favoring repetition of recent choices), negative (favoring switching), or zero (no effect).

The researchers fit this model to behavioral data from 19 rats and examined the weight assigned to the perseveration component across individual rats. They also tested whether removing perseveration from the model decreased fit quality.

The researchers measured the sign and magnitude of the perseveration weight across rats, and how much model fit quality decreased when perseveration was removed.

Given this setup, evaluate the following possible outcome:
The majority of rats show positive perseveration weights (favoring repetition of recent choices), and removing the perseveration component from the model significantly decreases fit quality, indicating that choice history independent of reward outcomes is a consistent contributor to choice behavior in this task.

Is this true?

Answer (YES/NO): YES